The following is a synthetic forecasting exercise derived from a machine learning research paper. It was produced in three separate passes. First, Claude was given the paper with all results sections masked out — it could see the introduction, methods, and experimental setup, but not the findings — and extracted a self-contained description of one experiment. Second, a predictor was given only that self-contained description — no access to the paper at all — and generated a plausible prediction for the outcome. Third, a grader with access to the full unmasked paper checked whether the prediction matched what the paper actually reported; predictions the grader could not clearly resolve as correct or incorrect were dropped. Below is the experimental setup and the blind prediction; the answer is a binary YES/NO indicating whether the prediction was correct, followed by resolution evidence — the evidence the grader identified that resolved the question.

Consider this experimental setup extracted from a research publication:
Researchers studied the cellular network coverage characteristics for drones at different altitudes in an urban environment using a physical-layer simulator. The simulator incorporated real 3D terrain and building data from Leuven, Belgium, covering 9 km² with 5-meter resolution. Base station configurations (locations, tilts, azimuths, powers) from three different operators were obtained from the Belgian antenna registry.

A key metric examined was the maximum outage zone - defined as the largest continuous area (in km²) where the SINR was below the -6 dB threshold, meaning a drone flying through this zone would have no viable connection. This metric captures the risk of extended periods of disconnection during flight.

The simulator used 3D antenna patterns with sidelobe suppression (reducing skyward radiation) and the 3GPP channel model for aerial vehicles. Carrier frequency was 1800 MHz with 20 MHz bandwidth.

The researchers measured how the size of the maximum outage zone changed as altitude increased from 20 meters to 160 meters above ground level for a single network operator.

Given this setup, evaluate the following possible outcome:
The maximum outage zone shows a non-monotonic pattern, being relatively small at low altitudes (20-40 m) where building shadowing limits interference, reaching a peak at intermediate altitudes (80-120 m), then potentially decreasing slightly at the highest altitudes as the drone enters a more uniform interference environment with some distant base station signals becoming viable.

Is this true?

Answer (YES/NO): NO